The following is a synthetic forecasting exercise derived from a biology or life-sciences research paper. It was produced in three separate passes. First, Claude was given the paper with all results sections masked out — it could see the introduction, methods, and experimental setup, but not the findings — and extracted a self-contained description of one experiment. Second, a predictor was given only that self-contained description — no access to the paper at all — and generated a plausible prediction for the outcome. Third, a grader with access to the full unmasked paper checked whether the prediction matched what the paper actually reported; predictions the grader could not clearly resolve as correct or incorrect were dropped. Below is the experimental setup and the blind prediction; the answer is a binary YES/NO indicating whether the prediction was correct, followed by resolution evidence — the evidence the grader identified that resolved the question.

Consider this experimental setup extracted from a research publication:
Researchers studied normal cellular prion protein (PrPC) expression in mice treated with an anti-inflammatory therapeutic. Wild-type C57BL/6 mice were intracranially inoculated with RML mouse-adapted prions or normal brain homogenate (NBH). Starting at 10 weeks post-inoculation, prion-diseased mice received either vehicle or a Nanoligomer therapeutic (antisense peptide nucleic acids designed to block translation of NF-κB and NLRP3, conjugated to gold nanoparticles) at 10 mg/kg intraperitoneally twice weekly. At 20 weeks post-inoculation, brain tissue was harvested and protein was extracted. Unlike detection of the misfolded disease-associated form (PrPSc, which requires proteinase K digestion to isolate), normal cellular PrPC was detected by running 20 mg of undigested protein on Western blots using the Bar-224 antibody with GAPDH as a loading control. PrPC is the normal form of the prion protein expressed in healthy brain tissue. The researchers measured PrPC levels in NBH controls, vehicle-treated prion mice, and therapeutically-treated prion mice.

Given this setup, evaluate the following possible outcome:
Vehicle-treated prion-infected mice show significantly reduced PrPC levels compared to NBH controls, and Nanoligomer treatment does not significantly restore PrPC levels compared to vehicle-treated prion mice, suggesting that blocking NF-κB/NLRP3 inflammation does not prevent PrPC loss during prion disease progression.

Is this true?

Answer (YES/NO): NO